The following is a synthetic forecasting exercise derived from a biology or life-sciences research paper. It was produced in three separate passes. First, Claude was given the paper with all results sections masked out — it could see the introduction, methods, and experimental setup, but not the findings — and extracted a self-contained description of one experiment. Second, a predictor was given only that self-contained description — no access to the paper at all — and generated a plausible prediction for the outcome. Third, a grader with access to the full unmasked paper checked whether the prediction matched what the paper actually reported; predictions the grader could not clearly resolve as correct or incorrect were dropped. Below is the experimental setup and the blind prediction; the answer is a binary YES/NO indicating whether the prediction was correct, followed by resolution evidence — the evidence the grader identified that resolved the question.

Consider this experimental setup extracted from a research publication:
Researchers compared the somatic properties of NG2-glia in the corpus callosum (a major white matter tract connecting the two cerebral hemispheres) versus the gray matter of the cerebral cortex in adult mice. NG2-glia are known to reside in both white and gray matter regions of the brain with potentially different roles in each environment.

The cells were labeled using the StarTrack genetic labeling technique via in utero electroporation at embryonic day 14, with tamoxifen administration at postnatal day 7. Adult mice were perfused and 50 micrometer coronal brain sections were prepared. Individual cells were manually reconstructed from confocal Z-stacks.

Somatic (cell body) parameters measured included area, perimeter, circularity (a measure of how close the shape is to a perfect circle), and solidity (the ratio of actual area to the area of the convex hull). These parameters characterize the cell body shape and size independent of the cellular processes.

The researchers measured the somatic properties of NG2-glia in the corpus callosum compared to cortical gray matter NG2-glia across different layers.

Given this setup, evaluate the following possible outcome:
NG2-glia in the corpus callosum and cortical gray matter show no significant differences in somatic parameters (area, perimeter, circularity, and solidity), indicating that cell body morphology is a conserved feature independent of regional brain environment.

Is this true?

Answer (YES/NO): NO